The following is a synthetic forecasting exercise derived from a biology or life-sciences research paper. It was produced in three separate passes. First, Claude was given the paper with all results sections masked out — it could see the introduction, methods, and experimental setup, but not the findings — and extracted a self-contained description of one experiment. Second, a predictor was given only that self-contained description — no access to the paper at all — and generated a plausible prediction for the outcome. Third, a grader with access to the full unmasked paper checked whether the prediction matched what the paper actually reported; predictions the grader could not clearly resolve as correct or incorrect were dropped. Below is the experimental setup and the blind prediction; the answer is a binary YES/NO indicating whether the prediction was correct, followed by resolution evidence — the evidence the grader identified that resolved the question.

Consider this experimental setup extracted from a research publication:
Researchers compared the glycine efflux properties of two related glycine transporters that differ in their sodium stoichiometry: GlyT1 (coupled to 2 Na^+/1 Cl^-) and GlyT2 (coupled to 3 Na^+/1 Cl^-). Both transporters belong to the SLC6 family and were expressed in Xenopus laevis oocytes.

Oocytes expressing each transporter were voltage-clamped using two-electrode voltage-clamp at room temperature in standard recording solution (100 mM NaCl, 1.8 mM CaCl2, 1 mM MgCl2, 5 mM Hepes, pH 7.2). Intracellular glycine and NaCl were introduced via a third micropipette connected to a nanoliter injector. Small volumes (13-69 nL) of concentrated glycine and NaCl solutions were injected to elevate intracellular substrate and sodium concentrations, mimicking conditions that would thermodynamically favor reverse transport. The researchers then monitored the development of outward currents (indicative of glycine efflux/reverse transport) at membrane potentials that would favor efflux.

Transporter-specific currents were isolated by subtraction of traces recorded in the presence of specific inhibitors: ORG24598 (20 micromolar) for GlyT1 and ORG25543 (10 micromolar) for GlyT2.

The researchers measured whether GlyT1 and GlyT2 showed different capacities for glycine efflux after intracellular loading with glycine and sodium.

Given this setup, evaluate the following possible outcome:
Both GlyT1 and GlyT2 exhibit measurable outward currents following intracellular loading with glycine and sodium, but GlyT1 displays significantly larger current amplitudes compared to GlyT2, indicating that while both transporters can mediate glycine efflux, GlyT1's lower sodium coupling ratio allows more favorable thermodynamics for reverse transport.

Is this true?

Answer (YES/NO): YES